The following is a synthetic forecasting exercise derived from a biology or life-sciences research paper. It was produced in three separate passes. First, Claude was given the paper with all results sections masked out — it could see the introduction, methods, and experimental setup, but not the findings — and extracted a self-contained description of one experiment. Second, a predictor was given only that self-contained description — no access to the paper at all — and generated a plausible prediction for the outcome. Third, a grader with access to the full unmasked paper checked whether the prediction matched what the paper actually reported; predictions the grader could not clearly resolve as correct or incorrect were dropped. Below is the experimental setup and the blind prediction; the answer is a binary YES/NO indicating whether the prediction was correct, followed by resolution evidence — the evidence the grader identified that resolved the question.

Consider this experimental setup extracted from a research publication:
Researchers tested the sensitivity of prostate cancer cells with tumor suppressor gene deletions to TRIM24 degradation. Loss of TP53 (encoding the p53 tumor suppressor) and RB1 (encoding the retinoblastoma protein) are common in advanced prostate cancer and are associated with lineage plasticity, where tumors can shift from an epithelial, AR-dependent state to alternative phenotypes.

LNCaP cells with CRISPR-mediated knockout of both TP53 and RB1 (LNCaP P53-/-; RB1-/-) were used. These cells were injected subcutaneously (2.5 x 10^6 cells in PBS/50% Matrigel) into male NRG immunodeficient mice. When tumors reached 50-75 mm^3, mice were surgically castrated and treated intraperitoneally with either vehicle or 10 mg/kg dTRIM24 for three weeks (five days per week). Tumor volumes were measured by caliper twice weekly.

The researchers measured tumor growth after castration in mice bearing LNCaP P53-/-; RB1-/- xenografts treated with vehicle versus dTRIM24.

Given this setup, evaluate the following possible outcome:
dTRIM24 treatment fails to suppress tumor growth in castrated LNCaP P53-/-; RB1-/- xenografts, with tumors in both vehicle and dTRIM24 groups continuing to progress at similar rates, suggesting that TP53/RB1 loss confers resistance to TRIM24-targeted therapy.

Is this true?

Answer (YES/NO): NO